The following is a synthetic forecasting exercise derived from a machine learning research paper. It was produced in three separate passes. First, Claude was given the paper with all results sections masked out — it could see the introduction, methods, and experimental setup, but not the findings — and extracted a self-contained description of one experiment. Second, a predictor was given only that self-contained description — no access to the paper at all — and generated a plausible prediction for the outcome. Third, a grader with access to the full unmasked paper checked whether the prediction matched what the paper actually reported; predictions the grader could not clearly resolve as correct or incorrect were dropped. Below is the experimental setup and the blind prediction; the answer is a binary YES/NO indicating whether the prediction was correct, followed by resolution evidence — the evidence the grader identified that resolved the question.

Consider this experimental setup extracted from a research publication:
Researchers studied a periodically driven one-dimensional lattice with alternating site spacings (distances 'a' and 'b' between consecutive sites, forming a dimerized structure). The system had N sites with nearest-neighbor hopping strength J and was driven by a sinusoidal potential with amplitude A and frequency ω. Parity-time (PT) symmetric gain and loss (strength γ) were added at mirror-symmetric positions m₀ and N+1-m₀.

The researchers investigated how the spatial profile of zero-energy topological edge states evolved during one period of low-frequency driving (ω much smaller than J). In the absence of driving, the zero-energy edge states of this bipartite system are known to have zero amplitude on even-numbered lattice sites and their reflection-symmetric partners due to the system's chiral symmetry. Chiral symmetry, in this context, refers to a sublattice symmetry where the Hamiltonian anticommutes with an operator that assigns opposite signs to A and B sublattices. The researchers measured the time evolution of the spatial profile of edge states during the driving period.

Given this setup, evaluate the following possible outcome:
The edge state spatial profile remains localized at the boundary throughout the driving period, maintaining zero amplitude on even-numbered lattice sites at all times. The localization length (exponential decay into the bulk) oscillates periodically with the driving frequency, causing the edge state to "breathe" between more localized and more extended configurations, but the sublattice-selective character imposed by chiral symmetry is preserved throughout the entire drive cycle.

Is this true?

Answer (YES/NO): NO